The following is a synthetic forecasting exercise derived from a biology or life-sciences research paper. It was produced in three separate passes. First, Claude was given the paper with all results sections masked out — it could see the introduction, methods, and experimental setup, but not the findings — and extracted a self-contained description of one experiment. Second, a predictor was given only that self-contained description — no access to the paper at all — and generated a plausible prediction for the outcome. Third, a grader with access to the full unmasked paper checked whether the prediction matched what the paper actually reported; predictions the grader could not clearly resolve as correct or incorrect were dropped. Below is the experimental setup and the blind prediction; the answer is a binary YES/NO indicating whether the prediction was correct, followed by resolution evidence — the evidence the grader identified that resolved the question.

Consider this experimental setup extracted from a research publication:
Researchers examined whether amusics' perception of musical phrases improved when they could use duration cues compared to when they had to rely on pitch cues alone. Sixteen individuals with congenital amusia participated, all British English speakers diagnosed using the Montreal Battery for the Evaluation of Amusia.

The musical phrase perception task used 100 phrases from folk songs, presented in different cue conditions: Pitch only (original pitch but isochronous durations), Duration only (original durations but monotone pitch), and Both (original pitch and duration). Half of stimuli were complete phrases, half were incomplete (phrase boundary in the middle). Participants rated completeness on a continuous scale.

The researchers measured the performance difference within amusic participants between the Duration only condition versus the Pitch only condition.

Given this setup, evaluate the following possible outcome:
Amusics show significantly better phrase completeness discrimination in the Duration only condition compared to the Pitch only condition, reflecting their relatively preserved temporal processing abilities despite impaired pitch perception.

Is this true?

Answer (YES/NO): YES